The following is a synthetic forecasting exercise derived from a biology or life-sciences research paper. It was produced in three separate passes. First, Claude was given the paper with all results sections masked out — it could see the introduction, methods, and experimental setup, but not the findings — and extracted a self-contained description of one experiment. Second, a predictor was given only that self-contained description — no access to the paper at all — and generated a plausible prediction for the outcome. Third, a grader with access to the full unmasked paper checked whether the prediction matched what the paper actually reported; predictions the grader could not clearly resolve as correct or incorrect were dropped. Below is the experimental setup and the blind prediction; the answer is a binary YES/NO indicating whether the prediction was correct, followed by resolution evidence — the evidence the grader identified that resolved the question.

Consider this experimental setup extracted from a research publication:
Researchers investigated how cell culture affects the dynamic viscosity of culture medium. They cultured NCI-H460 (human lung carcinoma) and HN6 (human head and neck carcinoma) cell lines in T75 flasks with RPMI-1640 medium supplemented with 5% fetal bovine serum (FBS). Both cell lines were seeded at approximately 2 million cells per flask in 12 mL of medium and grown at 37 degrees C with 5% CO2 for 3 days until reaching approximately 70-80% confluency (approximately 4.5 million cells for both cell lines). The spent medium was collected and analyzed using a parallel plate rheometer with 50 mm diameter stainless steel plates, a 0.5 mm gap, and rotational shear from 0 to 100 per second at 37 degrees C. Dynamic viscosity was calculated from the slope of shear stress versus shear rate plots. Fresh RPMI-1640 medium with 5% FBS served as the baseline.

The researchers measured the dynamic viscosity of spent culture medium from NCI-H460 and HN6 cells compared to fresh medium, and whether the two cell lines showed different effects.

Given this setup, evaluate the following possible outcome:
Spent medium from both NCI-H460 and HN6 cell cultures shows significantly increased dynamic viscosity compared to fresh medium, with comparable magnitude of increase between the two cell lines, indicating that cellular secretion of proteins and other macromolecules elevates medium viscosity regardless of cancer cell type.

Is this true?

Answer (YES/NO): NO